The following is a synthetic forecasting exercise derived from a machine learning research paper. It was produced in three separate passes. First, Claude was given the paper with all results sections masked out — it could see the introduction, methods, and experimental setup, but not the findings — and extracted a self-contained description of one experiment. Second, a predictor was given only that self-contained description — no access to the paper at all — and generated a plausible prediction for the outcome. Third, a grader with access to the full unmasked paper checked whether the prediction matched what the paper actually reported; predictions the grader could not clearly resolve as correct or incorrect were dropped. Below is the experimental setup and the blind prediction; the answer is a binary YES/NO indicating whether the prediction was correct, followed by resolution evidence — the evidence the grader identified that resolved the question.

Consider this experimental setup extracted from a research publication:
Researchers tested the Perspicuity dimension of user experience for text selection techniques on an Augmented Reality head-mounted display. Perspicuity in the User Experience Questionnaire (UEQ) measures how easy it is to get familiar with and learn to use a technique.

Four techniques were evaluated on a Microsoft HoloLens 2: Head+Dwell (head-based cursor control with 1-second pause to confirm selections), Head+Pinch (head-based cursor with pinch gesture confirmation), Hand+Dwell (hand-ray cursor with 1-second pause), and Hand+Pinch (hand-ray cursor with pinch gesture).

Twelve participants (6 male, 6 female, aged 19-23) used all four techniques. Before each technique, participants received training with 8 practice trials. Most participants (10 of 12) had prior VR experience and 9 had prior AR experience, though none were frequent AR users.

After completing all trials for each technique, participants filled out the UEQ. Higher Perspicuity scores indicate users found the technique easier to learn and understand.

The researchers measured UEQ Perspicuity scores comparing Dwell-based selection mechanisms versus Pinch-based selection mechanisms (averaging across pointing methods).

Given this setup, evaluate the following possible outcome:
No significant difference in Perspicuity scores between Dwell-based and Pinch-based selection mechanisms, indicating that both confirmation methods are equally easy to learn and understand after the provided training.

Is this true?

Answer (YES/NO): YES